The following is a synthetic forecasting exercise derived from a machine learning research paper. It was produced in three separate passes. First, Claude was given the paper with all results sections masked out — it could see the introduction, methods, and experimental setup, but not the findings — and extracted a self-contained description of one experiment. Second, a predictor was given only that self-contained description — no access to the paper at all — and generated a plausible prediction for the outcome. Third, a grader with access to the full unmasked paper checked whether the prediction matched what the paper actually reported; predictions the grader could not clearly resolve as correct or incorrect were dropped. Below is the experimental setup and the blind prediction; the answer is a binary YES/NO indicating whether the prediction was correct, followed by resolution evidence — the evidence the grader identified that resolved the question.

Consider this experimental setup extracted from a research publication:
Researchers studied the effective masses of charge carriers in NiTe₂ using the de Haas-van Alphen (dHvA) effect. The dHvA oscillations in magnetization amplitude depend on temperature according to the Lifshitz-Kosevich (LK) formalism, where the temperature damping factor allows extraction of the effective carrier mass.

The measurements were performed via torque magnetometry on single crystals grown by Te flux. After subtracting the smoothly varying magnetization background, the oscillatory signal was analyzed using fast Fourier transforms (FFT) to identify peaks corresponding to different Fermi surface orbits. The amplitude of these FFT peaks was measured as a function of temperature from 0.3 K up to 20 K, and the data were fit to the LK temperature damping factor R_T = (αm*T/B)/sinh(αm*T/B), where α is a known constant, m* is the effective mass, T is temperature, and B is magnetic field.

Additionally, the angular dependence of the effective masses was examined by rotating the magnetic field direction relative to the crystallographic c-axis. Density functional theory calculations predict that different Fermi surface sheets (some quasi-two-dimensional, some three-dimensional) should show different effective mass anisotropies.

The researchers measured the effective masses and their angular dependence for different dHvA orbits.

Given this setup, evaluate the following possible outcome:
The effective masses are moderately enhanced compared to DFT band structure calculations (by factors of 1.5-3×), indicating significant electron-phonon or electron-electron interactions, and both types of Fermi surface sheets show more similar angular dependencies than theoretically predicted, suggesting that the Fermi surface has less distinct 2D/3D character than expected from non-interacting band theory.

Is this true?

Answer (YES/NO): NO